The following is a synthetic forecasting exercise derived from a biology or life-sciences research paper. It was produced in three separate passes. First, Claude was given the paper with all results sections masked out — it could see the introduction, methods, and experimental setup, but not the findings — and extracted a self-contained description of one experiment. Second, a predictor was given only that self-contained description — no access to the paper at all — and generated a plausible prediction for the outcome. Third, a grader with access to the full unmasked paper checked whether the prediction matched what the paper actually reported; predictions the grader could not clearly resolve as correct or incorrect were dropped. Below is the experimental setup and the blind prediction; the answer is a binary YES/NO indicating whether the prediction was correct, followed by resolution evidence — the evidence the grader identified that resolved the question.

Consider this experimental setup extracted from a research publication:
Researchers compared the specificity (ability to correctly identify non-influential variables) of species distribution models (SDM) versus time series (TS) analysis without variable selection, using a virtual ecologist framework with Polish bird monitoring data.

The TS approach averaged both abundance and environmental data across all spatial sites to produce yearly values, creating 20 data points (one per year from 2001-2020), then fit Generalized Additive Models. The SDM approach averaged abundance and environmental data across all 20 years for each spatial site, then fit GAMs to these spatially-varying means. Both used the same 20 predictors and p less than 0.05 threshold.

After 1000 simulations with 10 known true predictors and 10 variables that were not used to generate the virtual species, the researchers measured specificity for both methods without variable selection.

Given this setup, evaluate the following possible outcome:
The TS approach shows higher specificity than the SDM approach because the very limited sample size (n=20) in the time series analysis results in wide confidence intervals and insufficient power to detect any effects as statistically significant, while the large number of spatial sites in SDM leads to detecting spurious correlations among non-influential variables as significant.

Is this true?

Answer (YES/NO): YES